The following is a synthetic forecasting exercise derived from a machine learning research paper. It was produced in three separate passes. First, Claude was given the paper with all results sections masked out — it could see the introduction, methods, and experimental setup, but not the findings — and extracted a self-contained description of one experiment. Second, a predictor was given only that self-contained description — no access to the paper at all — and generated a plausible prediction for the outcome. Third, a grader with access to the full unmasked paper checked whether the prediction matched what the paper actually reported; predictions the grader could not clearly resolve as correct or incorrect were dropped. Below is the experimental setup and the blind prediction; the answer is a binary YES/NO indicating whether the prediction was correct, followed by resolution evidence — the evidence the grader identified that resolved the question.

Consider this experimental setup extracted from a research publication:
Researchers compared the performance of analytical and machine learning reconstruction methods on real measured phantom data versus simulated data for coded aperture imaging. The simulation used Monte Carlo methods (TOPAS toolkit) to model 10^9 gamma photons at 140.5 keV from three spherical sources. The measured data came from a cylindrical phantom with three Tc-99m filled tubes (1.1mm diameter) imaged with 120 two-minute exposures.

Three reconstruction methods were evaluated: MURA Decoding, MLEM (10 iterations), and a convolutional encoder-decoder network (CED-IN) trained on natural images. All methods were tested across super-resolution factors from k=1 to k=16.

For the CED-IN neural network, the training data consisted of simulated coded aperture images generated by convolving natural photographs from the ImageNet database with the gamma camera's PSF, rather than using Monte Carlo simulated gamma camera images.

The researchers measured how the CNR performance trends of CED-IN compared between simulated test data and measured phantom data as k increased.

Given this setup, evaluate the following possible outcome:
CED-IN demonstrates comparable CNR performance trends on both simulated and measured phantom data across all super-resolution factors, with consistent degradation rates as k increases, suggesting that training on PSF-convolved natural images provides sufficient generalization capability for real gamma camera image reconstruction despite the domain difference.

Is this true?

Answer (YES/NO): NO